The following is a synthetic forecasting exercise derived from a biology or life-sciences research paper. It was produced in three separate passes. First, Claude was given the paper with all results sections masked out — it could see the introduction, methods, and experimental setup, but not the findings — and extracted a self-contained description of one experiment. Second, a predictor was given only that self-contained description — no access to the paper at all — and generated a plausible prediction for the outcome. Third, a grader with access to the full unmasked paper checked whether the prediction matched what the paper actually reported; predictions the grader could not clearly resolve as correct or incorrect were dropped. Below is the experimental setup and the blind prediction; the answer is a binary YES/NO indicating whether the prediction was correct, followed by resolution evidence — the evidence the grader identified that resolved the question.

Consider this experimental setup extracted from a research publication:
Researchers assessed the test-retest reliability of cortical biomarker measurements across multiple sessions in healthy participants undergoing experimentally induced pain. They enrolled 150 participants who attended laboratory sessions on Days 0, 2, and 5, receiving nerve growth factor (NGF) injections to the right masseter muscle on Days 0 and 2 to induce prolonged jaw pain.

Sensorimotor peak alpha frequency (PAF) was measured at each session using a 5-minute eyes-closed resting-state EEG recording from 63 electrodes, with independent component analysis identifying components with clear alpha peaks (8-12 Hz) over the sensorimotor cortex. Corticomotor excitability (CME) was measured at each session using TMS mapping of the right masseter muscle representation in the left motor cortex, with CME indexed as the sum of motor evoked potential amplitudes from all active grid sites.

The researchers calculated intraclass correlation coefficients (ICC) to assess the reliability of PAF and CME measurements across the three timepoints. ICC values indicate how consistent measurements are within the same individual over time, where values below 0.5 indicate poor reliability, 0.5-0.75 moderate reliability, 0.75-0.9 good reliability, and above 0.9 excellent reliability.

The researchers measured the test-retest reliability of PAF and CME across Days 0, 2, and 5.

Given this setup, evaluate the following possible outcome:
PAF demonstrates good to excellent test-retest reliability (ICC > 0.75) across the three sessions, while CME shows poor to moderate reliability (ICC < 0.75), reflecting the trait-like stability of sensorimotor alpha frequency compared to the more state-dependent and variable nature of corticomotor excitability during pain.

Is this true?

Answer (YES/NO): NO